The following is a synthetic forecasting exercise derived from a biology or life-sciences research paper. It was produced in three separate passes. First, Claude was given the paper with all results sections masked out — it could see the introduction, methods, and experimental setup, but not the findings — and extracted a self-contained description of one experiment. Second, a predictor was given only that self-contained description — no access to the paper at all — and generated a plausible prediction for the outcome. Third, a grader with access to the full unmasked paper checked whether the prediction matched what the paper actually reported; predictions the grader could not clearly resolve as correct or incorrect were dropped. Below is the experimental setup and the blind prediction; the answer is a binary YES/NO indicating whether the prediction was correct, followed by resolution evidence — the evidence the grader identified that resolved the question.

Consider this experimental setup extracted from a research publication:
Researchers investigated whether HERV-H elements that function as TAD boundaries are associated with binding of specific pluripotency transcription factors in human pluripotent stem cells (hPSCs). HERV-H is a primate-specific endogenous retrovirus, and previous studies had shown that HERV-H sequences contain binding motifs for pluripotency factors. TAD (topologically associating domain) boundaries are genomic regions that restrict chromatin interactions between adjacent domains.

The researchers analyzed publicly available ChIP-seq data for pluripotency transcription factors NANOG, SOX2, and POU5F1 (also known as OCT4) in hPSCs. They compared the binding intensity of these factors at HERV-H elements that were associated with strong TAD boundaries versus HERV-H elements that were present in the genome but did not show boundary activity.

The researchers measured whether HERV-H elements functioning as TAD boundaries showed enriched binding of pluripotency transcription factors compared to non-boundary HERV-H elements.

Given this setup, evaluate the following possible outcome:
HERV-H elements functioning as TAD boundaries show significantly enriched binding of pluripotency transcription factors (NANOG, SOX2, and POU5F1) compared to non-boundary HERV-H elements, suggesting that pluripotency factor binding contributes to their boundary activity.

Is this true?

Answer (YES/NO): NO